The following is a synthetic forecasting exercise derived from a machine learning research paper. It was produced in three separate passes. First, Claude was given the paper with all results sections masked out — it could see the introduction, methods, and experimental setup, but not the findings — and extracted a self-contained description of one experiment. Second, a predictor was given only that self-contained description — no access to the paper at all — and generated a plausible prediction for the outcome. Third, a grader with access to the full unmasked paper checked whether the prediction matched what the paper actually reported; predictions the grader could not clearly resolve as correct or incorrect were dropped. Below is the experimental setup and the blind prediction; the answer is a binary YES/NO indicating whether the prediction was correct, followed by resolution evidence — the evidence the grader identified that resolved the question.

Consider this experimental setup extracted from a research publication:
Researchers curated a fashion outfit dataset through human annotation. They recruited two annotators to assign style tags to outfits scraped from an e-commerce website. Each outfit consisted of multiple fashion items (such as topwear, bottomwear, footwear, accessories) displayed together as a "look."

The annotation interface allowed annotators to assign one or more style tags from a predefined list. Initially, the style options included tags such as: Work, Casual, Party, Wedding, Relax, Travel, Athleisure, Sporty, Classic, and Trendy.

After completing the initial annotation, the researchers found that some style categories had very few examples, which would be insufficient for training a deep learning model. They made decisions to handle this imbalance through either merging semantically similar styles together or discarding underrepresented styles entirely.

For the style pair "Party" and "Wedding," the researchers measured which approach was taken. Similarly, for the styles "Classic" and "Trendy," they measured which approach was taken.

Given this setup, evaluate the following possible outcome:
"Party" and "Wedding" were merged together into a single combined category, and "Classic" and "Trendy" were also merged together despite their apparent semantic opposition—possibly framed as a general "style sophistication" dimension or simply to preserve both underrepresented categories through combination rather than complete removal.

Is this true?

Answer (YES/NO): NO